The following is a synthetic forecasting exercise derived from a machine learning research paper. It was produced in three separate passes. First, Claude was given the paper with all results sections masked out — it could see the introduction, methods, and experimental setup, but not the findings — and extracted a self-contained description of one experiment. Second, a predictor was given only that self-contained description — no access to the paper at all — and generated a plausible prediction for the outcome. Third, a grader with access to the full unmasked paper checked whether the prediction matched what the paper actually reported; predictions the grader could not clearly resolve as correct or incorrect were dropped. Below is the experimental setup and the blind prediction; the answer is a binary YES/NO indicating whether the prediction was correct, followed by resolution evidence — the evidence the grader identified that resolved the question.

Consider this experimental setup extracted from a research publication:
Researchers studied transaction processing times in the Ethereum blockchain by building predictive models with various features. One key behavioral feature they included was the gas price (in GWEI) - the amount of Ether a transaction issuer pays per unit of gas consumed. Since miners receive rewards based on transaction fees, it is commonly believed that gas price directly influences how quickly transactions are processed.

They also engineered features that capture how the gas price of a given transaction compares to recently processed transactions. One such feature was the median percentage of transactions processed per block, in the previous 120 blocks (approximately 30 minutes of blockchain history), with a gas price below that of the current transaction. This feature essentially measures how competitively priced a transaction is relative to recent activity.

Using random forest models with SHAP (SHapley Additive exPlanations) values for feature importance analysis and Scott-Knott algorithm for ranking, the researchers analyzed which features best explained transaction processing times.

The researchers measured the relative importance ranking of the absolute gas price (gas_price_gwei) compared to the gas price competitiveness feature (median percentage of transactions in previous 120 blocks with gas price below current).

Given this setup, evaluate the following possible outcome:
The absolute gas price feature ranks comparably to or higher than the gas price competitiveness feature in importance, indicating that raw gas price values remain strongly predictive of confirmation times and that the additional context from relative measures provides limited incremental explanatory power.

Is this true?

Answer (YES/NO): NO